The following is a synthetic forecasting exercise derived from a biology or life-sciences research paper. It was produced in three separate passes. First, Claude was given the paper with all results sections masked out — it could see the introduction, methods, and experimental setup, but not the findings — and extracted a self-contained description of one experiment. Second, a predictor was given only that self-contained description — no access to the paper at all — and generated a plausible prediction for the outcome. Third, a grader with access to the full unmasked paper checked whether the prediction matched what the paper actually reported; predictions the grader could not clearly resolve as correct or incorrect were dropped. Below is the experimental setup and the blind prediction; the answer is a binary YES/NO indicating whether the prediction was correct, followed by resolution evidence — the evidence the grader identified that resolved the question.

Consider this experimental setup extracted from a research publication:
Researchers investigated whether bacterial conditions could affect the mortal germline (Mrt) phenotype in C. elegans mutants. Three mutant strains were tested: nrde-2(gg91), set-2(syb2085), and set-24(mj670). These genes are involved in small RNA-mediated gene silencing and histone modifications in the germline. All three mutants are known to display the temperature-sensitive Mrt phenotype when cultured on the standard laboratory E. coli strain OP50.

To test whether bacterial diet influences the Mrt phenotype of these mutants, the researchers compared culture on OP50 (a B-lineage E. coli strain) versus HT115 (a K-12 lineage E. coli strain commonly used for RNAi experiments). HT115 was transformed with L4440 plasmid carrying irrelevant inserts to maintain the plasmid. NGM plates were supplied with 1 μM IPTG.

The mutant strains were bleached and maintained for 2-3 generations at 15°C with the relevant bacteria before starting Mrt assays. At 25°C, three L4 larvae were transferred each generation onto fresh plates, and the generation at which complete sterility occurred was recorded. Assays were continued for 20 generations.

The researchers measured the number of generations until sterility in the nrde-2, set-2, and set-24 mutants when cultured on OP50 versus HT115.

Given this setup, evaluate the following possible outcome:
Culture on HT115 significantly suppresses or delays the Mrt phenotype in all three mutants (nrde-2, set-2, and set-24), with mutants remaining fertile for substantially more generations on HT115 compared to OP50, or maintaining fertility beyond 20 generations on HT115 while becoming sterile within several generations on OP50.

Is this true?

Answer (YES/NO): YES